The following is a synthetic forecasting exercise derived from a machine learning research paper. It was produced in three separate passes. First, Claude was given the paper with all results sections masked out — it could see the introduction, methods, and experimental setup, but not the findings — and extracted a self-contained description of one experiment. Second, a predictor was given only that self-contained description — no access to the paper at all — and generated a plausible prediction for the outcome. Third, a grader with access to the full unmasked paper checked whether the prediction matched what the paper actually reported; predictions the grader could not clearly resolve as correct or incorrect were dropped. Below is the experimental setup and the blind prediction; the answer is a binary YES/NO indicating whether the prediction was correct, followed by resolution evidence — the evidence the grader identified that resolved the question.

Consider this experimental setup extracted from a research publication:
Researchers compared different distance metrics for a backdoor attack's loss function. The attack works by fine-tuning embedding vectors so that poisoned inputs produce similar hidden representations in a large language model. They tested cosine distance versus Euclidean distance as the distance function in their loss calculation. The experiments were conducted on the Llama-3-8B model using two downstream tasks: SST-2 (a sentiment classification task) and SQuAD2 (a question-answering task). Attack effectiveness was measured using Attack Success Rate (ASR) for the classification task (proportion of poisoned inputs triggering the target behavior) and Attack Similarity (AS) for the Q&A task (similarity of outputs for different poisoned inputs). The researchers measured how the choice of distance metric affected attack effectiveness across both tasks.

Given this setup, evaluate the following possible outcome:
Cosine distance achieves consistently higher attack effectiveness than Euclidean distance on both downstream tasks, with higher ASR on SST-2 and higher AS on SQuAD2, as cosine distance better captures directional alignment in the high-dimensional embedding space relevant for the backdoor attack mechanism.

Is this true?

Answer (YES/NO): NO